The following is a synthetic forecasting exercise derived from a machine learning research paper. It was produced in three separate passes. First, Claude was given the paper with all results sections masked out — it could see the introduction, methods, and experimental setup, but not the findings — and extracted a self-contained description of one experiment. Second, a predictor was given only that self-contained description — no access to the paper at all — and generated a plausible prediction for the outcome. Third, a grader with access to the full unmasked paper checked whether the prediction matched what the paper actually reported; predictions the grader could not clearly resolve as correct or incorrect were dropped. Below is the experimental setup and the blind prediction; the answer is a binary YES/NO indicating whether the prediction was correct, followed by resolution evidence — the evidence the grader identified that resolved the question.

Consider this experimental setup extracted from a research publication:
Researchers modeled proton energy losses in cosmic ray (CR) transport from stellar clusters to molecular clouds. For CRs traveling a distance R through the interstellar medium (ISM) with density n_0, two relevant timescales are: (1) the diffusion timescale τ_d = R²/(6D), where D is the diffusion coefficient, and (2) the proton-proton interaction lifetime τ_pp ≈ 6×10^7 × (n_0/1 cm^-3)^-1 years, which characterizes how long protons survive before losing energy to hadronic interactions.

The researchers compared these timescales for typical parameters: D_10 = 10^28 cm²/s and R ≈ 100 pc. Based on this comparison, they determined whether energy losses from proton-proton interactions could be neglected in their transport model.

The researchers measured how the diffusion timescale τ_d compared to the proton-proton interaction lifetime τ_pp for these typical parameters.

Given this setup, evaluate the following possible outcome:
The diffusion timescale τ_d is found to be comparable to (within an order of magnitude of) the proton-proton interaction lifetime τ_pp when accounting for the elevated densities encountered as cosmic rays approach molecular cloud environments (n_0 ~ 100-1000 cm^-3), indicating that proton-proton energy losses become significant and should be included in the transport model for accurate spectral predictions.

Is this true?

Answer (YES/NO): NO